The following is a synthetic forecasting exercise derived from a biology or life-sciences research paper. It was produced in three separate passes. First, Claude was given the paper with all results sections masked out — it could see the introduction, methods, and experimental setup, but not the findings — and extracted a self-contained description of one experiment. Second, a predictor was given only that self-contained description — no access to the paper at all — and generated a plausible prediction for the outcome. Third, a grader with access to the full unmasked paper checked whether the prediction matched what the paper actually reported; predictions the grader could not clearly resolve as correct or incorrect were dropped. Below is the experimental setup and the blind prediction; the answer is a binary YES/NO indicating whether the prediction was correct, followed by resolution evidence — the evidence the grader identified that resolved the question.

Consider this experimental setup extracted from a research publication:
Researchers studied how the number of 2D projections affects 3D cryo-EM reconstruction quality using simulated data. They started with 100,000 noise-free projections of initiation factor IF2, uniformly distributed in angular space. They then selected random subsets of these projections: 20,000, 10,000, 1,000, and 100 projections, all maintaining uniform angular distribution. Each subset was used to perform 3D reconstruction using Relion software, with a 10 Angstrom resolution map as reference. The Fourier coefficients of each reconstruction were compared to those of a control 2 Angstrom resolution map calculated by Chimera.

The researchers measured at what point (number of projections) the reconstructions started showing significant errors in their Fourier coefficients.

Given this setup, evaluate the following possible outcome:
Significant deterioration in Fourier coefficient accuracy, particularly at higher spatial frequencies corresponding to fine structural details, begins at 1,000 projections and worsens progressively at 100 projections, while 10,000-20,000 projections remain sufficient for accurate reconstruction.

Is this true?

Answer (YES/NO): NO